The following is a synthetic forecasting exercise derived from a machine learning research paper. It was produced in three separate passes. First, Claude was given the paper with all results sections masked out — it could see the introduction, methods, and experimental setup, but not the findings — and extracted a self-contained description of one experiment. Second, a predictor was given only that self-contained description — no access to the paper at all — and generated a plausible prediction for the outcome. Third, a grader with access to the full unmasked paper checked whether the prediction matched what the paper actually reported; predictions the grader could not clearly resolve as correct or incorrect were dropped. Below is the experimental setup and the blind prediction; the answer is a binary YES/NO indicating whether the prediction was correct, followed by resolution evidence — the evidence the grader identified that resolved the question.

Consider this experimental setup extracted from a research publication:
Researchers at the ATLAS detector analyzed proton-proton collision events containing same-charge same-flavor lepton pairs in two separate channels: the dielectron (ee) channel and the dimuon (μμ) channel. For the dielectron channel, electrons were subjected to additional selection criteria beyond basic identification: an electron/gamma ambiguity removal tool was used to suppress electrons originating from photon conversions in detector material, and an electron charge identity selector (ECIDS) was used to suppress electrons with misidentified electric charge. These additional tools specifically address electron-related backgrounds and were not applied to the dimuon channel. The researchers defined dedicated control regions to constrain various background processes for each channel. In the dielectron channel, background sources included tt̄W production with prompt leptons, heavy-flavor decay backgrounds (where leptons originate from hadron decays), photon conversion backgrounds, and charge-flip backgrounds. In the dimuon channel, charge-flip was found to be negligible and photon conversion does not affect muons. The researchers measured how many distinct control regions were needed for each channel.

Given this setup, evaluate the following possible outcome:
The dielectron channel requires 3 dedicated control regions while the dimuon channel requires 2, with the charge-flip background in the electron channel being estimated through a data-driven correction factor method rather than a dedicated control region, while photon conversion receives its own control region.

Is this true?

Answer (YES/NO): NO